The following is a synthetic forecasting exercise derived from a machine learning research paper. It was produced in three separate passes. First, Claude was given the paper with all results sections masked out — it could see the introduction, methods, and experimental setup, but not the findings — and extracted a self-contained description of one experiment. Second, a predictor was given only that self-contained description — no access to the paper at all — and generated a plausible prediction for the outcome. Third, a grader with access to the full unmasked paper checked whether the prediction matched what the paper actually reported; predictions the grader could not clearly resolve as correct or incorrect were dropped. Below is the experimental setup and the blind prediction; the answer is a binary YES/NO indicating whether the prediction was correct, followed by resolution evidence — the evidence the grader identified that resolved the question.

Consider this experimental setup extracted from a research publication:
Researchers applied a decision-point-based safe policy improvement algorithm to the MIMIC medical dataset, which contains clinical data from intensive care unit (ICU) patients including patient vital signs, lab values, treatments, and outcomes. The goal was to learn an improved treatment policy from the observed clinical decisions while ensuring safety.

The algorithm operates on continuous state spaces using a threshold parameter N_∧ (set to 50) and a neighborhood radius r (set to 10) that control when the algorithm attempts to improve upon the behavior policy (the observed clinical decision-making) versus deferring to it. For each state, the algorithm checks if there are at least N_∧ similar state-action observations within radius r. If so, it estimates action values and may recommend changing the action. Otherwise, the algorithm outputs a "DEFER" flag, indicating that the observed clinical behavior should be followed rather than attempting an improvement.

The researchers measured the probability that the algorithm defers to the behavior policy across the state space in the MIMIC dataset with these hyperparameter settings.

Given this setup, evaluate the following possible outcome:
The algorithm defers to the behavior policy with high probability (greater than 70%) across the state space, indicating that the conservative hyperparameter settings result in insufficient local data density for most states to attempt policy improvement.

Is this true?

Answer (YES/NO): YES